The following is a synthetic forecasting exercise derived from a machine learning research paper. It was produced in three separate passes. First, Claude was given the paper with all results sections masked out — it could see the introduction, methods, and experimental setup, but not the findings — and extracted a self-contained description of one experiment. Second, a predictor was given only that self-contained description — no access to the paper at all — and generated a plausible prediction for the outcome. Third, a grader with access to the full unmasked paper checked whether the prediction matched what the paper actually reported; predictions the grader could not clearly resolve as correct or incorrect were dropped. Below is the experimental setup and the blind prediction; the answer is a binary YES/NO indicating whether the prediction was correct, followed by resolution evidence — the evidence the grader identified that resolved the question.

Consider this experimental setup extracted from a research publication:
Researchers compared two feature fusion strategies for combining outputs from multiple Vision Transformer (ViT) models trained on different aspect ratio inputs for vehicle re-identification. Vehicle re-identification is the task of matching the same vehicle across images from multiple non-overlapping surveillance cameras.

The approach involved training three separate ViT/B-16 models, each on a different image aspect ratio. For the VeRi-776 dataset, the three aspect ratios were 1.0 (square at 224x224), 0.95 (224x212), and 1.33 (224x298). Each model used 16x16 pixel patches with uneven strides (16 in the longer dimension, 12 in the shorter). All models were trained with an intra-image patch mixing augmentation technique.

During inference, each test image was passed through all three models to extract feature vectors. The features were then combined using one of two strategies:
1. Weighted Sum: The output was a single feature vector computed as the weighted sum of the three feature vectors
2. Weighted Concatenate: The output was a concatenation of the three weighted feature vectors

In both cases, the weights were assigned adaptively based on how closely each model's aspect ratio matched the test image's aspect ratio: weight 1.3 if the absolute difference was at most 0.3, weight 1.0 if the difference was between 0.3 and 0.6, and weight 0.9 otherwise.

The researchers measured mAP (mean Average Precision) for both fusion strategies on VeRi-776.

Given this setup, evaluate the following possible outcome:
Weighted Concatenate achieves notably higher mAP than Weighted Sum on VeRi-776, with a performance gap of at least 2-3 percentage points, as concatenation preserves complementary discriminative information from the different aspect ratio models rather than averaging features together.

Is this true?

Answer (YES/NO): NO